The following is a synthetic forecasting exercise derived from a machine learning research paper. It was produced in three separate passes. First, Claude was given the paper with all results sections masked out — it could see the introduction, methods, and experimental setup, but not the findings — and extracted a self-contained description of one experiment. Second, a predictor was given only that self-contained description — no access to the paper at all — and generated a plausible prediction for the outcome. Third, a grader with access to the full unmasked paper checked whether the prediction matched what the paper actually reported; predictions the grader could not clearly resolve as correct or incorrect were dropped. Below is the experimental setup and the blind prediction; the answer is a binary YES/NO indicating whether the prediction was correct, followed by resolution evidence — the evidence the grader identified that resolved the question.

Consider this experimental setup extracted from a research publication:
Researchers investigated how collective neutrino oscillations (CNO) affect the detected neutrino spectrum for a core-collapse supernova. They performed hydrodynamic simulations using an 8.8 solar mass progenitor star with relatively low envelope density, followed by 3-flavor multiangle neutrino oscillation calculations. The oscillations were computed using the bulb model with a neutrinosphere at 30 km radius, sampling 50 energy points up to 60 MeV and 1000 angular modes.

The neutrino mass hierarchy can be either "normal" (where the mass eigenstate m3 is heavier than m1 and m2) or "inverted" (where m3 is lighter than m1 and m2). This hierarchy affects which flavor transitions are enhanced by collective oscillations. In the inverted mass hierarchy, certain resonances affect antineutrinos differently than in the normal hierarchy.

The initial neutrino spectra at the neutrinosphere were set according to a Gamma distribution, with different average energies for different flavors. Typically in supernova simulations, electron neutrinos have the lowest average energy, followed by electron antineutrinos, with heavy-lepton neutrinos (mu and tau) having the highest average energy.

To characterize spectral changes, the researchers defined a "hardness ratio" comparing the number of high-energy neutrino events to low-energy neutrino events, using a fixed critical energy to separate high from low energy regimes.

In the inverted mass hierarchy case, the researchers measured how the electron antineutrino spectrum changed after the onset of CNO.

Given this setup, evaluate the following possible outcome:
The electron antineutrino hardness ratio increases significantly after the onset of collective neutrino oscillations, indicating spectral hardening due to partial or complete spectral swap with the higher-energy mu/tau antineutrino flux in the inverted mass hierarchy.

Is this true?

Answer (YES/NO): NO